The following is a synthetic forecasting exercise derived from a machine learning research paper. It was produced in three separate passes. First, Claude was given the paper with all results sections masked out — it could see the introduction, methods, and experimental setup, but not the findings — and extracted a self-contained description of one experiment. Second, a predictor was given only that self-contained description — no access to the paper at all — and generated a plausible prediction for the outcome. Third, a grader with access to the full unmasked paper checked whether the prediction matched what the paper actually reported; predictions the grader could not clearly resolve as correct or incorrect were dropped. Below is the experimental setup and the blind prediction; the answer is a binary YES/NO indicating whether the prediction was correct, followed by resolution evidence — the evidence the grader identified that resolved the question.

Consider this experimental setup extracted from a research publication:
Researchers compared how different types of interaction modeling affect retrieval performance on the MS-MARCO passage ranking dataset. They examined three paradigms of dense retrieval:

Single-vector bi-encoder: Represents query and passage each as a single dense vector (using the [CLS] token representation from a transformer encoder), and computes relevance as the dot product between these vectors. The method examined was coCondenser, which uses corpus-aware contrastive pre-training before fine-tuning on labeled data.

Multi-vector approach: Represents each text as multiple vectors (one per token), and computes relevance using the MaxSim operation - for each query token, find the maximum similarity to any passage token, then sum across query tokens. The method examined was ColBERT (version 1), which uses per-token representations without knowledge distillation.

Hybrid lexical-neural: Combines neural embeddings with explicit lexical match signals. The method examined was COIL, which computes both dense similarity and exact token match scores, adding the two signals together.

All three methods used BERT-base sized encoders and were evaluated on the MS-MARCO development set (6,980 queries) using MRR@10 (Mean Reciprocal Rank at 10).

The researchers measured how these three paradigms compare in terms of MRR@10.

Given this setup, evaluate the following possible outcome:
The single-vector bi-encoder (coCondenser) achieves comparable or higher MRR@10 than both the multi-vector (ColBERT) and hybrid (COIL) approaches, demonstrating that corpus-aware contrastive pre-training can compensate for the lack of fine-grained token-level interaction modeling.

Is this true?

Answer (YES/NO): YES